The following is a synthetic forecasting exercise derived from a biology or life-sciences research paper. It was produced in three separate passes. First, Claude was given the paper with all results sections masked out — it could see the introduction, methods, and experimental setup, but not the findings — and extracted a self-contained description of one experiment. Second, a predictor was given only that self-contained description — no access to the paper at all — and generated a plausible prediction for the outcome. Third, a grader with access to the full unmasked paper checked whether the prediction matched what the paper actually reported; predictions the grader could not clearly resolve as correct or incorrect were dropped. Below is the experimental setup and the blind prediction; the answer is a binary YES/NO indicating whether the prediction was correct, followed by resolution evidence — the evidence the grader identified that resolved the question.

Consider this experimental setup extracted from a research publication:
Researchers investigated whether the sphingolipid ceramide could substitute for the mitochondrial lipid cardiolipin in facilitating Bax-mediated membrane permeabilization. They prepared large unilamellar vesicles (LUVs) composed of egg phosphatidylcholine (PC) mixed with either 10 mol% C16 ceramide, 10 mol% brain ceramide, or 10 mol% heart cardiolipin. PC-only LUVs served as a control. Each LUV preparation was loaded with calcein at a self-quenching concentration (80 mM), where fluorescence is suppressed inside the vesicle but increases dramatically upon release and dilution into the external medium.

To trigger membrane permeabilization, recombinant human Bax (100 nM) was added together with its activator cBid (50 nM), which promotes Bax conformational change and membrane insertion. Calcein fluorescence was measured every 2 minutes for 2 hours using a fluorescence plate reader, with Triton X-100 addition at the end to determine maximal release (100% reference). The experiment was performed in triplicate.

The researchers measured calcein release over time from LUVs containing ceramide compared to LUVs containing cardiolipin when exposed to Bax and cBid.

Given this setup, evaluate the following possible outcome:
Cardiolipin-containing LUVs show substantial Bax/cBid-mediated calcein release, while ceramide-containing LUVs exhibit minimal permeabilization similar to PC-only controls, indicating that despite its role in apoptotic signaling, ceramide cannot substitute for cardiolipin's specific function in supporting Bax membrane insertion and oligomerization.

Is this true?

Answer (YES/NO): YES